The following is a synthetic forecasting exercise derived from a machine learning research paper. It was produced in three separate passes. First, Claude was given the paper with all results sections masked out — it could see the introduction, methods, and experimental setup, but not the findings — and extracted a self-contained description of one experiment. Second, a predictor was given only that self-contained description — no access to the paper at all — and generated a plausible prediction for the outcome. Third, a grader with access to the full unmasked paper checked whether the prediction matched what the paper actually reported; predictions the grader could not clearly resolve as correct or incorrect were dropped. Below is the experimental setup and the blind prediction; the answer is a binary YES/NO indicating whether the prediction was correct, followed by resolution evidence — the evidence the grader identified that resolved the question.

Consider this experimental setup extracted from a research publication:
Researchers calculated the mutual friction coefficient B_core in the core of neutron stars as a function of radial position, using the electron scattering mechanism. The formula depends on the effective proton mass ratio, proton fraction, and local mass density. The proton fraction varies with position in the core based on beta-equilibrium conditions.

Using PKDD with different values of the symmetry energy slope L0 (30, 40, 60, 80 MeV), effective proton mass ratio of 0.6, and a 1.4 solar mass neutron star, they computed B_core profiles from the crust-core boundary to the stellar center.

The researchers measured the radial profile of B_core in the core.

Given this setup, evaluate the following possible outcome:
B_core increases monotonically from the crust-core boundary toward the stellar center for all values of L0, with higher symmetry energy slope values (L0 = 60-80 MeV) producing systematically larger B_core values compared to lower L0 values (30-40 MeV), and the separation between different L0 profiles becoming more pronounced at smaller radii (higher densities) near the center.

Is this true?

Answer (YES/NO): NO